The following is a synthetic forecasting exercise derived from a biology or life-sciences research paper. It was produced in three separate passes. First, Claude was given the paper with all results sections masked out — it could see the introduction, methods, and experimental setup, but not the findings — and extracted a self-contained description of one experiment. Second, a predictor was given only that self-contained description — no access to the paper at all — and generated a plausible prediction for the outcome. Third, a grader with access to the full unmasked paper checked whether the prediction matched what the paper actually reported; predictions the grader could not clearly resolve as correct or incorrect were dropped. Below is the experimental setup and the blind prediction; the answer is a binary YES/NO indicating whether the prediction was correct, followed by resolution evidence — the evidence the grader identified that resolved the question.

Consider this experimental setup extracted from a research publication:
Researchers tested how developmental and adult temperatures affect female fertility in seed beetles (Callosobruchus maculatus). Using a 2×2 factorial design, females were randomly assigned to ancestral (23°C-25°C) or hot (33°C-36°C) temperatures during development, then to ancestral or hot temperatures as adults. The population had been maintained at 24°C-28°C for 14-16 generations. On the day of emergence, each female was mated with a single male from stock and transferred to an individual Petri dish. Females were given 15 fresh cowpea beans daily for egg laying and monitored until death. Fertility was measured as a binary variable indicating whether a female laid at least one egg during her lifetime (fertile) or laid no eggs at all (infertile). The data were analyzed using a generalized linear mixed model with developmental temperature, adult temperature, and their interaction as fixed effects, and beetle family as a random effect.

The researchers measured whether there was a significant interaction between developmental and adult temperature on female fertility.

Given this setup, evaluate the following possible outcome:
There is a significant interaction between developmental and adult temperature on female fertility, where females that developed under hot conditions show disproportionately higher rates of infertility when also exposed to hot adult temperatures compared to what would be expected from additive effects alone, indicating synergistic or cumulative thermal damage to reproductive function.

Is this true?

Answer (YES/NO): NO